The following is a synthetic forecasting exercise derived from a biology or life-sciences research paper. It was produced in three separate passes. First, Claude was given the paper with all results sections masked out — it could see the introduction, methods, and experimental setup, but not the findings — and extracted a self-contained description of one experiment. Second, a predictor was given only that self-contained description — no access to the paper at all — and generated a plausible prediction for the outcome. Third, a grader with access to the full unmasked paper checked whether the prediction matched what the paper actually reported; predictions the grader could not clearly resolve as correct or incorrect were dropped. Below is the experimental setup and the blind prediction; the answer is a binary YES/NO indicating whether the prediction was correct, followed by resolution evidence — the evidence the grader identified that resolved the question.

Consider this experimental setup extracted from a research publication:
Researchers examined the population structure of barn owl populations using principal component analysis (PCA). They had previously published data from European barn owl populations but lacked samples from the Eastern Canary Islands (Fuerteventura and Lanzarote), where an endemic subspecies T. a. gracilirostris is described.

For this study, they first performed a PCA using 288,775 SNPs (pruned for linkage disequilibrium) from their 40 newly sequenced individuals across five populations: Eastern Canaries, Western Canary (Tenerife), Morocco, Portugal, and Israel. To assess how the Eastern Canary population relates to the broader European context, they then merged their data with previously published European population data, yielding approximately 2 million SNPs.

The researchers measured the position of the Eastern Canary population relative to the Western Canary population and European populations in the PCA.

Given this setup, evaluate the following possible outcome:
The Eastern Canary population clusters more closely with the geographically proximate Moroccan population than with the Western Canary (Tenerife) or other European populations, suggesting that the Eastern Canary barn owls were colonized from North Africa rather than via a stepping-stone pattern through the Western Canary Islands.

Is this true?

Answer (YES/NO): NO